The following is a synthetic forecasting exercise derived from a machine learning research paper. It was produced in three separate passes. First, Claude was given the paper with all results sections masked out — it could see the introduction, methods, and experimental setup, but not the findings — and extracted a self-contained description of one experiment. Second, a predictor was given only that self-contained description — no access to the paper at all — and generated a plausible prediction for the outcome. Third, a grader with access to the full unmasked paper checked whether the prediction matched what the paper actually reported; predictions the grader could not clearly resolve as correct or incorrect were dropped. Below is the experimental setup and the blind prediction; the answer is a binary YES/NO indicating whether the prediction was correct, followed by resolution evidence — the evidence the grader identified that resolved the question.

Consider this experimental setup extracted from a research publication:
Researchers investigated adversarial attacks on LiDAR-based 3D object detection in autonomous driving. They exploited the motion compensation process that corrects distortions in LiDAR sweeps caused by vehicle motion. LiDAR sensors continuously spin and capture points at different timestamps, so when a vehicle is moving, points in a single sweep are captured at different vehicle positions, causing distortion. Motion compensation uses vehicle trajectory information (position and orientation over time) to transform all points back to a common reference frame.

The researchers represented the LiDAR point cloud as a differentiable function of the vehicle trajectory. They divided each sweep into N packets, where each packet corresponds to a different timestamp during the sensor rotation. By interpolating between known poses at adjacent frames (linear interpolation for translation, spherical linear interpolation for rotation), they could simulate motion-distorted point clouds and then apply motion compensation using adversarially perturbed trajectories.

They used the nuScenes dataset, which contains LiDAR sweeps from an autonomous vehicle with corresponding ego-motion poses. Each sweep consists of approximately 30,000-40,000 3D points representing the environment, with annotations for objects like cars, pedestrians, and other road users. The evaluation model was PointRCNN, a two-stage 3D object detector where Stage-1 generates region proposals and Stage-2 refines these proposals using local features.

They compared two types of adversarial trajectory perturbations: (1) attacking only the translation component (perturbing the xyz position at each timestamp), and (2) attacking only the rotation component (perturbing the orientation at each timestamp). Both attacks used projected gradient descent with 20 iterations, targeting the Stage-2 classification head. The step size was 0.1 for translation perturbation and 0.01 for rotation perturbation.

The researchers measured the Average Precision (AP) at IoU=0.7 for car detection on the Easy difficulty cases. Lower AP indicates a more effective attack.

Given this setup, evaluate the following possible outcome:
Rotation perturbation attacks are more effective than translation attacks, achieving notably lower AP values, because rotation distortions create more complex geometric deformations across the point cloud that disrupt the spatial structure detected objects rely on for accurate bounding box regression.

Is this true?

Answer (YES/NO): YES